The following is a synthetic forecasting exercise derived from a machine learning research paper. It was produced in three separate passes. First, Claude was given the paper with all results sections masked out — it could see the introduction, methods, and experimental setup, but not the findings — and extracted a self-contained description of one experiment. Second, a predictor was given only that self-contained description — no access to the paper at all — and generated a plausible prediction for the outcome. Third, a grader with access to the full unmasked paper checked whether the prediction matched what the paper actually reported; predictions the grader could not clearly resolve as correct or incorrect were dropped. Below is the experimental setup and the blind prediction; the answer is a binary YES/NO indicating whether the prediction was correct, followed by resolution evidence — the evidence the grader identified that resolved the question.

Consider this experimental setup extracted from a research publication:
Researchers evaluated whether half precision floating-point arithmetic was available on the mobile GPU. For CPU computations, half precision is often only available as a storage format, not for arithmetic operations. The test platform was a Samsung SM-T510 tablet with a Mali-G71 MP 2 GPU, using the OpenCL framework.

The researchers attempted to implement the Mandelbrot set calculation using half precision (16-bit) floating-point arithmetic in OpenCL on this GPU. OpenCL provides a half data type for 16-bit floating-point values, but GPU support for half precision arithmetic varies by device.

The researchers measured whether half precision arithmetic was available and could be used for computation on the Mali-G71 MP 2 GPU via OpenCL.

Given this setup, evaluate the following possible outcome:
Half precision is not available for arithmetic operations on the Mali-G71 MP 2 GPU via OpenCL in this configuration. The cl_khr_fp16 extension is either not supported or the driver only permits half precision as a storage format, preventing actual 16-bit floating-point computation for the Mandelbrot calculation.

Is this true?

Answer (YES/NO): NO